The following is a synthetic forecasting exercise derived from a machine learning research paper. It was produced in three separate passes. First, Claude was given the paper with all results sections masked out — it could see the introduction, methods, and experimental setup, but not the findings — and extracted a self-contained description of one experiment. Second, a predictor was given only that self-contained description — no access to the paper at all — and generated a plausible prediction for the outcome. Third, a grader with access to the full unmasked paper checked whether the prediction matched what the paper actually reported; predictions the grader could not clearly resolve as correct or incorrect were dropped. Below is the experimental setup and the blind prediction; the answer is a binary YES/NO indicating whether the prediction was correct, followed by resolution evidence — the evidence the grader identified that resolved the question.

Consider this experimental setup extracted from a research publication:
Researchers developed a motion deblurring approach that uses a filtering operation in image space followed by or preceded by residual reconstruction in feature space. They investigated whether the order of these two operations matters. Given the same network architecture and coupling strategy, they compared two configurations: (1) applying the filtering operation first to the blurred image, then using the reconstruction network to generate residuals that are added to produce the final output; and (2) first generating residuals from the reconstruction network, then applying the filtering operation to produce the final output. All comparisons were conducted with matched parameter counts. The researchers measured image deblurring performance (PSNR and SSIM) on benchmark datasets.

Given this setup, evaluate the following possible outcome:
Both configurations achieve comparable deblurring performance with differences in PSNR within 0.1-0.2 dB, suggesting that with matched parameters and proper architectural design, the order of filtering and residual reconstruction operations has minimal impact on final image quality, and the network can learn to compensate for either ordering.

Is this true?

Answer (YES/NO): NO